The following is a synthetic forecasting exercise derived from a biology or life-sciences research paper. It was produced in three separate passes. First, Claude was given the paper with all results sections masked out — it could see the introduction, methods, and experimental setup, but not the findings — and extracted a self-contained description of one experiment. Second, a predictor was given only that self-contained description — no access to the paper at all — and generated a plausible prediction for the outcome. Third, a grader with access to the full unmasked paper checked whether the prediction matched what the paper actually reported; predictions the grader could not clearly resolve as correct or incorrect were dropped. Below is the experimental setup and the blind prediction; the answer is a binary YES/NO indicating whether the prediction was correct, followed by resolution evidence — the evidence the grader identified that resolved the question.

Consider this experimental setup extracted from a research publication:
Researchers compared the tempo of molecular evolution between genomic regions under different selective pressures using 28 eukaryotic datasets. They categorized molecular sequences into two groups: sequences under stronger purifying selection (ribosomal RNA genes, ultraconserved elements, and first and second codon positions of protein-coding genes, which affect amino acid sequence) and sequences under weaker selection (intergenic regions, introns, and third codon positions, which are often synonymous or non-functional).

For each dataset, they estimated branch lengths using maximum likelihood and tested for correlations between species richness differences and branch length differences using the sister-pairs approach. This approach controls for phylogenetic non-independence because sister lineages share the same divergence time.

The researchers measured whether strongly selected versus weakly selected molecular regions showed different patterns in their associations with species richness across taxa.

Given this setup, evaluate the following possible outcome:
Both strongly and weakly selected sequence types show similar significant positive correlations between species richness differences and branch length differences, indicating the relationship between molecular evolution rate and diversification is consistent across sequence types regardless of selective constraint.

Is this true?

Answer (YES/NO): NO